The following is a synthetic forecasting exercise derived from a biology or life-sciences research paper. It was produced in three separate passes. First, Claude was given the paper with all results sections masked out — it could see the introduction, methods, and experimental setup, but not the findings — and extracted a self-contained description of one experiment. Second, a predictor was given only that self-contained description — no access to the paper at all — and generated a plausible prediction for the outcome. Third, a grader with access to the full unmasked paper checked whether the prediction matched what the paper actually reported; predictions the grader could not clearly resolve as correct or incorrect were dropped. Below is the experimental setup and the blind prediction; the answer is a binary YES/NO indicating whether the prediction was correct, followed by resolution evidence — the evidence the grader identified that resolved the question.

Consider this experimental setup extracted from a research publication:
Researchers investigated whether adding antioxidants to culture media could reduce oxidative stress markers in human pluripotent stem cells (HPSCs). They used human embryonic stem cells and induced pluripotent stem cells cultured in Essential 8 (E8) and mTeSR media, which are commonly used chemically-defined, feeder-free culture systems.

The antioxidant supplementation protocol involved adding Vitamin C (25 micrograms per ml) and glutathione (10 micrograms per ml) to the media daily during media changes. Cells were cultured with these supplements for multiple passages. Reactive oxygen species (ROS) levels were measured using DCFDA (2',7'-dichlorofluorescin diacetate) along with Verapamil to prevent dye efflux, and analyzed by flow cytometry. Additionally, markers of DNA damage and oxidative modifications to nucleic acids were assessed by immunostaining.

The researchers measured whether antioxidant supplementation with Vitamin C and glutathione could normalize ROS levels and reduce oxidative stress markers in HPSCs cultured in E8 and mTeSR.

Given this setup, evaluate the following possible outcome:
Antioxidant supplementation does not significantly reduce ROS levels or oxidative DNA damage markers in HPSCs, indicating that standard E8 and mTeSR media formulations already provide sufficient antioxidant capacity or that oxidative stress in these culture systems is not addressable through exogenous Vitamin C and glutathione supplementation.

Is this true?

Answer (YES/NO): NO